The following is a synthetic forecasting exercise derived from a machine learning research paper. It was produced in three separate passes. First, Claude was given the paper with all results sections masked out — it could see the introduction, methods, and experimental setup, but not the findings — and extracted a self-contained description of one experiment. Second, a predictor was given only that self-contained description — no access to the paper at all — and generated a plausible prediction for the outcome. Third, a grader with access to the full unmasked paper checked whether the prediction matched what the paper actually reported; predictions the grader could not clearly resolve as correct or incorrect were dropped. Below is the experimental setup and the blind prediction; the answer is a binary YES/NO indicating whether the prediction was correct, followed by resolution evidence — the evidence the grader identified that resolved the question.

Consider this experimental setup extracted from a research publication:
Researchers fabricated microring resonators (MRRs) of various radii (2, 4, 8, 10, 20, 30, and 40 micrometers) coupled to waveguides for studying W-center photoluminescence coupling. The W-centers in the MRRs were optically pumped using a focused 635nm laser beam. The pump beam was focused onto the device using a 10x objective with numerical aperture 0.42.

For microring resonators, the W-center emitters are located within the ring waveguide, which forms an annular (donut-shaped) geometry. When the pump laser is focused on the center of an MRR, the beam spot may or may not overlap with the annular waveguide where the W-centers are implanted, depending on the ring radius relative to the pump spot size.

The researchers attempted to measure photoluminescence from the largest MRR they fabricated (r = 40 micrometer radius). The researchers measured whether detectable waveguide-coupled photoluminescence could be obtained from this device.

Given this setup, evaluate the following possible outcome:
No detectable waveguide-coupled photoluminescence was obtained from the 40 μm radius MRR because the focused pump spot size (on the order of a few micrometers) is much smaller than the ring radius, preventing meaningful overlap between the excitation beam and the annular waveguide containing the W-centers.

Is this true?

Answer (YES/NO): YES